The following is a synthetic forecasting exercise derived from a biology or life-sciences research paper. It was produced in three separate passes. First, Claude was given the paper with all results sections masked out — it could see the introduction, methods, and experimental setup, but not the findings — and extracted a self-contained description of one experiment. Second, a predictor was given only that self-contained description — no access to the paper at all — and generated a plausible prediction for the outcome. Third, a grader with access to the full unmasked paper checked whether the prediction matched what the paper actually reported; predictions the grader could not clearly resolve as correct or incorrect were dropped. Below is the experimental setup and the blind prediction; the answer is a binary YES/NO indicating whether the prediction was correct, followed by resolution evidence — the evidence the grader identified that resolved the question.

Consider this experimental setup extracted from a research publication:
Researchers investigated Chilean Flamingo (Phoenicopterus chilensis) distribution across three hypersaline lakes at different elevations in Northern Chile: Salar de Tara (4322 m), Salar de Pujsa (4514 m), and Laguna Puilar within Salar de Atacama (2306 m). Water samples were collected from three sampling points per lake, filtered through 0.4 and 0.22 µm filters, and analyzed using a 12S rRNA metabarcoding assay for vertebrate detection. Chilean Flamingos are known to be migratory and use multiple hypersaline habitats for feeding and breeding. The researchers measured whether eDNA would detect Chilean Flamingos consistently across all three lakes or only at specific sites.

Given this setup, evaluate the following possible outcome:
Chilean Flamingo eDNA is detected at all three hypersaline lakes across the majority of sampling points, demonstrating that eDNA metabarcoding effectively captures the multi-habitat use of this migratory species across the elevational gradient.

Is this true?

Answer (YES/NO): YES